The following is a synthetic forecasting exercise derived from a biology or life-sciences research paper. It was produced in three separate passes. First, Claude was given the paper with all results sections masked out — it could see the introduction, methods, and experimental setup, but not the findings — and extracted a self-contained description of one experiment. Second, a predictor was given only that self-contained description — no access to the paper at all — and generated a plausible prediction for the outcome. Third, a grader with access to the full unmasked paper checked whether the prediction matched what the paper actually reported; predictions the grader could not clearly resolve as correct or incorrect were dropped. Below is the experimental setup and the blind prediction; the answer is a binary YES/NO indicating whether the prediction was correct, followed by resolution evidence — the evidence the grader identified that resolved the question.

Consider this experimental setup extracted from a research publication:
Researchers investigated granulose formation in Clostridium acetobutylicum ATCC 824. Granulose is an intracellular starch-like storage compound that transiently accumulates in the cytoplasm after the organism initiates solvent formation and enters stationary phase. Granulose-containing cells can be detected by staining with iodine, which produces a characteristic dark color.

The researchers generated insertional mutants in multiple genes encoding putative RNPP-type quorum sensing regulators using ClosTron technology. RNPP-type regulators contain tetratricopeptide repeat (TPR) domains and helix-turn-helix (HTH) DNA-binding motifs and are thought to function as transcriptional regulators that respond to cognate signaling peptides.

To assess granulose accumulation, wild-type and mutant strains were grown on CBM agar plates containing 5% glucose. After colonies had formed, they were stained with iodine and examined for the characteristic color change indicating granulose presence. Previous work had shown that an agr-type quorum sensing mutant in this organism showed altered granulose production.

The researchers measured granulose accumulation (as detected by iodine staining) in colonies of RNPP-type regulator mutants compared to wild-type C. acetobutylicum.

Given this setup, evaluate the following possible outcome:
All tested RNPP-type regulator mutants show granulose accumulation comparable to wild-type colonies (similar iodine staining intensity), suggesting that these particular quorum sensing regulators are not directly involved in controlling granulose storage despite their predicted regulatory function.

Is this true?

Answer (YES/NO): YES